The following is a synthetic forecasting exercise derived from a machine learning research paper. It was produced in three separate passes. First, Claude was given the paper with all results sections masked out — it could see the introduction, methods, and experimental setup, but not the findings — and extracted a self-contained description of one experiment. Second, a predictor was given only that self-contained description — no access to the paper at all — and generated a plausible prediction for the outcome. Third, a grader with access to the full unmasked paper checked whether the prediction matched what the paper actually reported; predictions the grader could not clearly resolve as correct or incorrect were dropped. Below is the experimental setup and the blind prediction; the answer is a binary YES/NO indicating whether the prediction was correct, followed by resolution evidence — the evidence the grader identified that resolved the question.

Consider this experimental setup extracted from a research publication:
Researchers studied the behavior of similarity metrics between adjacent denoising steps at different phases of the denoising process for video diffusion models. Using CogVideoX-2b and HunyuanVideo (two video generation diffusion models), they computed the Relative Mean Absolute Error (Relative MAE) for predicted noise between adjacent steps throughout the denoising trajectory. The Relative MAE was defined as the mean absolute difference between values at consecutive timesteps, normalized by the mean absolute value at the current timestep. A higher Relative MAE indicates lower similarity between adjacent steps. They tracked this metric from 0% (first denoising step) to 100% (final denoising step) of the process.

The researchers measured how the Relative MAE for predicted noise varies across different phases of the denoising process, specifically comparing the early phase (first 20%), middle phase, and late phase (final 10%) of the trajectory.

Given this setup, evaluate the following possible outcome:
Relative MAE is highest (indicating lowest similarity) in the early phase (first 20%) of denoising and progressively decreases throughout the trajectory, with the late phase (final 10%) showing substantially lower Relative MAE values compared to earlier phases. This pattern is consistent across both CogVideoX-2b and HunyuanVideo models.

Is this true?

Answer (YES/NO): NO